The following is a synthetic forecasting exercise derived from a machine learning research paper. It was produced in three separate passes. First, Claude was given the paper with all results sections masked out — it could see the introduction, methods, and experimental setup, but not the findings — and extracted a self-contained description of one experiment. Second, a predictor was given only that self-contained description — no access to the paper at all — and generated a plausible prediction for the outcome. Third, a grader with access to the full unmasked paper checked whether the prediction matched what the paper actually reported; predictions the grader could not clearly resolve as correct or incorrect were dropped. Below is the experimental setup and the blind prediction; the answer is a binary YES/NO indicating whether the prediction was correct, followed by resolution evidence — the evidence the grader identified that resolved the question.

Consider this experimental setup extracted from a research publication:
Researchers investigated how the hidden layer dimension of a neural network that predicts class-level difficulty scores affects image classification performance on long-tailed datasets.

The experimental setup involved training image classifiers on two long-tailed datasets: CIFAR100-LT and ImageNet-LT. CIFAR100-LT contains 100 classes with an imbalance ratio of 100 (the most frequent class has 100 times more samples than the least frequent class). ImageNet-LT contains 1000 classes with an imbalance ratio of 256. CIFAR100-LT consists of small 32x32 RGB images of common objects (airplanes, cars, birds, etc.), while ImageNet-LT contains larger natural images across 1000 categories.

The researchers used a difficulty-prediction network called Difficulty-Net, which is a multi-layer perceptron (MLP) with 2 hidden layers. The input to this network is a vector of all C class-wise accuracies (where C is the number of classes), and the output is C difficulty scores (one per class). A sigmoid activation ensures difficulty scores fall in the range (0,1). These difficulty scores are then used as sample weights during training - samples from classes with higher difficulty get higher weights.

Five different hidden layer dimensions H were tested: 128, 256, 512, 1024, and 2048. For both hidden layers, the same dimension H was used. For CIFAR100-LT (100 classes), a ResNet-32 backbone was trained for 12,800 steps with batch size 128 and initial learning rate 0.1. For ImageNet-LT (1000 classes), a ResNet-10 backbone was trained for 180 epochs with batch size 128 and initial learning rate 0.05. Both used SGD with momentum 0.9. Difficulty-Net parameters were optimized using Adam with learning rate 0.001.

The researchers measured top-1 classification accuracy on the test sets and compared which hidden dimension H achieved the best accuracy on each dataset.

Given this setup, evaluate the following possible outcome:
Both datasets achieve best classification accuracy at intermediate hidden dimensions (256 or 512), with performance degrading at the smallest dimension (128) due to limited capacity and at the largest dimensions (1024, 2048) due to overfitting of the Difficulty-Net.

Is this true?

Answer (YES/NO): NO